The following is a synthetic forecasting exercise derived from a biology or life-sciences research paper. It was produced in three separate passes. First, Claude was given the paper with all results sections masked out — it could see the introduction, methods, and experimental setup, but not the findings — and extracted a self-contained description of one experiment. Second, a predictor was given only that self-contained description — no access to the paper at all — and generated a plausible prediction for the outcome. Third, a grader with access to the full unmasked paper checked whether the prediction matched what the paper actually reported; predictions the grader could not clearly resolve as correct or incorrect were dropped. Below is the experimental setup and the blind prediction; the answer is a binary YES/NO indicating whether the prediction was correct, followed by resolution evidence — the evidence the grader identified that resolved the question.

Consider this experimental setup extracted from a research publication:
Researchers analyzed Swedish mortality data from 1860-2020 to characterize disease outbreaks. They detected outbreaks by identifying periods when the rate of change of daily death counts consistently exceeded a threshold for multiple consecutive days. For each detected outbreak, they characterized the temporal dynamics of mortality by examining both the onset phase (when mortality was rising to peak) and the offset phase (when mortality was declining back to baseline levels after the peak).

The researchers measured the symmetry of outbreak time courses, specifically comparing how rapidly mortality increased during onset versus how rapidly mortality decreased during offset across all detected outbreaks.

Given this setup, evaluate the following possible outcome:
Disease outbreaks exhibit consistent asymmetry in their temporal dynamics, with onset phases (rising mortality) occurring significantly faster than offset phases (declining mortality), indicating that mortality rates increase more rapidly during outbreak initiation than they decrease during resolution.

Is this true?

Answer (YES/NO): YES